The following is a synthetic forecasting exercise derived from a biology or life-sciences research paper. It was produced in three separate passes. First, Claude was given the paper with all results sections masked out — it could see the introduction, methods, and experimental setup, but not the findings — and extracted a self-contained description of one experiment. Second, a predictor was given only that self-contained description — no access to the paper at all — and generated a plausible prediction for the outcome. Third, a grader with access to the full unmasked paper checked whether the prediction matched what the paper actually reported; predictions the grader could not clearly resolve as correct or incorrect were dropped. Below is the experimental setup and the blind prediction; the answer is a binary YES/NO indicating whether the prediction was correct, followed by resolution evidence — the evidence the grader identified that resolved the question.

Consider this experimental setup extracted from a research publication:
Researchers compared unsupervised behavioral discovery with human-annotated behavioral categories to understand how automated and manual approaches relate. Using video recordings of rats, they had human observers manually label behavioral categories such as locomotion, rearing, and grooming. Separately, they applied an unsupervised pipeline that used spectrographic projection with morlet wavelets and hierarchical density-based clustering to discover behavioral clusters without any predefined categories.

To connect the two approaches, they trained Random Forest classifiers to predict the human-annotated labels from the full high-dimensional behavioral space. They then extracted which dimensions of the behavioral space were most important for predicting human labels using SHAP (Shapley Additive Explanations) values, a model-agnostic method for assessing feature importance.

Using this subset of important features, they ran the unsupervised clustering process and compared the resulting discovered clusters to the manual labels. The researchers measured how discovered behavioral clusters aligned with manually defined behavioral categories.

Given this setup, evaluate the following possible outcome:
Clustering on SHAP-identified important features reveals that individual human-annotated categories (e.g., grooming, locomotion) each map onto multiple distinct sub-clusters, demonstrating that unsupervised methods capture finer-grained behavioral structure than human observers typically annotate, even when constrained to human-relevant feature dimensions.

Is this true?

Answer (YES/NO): YES